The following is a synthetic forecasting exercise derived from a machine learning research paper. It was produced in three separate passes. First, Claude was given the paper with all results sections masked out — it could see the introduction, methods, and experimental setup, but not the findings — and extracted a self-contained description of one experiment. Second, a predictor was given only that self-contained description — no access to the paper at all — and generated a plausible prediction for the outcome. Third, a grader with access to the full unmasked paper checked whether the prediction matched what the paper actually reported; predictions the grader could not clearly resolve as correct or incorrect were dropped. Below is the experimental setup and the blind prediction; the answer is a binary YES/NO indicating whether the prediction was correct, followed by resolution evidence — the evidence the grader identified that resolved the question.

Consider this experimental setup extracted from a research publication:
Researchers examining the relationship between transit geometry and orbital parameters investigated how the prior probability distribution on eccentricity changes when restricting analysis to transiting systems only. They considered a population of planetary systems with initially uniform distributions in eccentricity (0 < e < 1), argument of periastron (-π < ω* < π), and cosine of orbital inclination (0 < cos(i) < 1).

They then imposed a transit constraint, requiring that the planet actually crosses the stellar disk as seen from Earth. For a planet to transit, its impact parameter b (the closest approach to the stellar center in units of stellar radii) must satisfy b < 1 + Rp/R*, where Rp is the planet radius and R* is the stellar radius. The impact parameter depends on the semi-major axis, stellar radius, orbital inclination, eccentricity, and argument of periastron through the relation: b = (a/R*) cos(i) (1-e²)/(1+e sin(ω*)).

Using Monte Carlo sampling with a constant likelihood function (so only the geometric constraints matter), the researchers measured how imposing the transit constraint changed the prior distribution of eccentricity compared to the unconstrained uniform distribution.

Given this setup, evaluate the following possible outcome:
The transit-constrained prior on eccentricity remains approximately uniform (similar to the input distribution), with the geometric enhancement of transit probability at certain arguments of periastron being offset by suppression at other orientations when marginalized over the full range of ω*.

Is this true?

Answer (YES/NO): NO